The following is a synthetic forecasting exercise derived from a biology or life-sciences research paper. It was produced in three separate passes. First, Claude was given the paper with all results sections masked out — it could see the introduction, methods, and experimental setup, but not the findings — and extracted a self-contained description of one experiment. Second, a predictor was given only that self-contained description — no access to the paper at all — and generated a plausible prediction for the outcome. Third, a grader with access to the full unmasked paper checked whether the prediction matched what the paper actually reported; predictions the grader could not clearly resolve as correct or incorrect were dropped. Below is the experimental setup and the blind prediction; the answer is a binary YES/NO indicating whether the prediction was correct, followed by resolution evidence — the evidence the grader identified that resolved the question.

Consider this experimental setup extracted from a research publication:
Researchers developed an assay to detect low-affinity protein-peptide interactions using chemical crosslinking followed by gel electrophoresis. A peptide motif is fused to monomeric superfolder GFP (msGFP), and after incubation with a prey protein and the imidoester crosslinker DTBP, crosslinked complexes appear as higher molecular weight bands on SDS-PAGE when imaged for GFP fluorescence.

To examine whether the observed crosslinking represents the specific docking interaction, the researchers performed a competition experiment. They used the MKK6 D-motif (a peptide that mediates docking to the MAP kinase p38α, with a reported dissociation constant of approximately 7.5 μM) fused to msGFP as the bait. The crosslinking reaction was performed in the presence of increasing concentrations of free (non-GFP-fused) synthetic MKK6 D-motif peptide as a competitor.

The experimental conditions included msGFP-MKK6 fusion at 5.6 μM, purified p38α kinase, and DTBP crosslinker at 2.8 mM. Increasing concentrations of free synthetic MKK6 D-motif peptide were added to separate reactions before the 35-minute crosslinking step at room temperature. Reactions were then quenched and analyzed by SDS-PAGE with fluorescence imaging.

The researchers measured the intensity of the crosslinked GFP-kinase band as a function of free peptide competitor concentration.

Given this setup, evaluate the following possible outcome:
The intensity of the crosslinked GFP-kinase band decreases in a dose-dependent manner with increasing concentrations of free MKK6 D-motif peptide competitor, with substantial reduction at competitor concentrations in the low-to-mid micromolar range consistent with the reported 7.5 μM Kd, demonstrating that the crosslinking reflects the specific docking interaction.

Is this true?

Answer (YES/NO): NO